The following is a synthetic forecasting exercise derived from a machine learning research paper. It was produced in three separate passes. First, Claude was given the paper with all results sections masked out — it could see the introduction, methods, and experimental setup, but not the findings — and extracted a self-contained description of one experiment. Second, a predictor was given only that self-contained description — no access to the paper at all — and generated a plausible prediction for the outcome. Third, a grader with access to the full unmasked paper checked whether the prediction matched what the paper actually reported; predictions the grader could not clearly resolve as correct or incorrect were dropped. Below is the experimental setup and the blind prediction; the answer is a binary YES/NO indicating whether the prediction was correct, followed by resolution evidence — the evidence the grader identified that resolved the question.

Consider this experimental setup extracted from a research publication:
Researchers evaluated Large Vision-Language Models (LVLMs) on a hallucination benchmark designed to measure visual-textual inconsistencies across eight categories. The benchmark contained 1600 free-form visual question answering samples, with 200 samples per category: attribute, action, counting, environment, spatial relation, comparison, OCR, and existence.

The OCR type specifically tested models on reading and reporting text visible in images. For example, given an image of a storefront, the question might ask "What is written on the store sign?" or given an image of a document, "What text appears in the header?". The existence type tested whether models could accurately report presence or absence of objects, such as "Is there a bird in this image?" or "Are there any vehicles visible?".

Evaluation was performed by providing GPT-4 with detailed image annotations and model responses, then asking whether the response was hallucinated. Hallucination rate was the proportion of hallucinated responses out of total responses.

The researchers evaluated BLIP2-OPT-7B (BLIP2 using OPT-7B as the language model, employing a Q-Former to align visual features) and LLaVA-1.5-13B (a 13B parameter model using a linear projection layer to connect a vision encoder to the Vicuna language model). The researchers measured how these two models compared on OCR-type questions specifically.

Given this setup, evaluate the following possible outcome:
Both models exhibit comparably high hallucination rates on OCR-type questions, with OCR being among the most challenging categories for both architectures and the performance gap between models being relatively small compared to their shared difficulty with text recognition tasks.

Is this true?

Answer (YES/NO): NO